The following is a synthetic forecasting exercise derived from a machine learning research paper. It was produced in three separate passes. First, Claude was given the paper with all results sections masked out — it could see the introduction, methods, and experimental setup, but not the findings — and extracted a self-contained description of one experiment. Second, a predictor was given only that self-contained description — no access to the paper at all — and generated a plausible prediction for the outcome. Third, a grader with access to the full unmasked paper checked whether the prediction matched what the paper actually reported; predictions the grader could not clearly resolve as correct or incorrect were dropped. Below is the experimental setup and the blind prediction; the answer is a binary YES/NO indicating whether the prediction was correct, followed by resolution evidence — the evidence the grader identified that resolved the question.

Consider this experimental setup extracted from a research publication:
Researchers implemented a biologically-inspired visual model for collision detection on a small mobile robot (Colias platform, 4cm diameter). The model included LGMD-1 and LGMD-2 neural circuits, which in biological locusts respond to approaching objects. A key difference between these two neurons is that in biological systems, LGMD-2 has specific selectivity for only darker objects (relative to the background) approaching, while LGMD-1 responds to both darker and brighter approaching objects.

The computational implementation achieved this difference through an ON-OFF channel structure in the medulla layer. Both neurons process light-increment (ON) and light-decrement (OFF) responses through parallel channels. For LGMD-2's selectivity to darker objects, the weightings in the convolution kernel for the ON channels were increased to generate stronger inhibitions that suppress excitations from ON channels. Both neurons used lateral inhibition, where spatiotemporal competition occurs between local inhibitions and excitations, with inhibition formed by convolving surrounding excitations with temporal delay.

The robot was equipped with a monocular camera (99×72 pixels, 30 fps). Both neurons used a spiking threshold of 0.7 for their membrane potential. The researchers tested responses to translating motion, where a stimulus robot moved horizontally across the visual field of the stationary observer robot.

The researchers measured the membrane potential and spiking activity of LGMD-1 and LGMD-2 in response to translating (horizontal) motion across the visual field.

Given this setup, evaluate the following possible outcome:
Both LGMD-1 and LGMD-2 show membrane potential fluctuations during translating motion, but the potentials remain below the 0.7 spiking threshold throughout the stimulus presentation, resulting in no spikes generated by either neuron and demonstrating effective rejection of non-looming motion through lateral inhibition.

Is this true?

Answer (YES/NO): NO